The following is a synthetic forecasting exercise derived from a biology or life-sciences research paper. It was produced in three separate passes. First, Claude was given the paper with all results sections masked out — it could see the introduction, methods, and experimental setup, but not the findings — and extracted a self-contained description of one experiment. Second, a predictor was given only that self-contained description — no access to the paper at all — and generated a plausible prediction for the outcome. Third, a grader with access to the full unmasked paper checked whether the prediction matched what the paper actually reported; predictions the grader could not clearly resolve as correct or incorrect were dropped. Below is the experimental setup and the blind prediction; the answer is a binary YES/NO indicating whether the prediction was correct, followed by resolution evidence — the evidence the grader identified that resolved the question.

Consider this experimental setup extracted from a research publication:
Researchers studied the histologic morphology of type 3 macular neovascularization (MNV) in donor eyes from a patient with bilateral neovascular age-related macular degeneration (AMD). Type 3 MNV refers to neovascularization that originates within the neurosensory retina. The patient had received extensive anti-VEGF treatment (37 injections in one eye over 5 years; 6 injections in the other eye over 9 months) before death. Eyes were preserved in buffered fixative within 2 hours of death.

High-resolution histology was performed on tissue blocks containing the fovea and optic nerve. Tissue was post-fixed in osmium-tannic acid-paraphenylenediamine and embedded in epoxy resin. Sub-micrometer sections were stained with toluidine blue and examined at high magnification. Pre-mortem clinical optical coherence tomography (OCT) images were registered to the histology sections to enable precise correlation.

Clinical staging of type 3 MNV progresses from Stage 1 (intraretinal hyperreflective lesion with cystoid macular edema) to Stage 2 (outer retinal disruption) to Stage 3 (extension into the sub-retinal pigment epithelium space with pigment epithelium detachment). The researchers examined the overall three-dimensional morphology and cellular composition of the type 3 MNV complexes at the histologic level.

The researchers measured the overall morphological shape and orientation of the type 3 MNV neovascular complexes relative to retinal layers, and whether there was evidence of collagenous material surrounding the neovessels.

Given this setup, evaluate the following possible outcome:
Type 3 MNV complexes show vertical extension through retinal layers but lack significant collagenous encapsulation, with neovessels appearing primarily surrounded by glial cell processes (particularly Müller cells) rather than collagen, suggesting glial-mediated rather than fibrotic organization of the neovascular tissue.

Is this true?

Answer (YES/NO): NO